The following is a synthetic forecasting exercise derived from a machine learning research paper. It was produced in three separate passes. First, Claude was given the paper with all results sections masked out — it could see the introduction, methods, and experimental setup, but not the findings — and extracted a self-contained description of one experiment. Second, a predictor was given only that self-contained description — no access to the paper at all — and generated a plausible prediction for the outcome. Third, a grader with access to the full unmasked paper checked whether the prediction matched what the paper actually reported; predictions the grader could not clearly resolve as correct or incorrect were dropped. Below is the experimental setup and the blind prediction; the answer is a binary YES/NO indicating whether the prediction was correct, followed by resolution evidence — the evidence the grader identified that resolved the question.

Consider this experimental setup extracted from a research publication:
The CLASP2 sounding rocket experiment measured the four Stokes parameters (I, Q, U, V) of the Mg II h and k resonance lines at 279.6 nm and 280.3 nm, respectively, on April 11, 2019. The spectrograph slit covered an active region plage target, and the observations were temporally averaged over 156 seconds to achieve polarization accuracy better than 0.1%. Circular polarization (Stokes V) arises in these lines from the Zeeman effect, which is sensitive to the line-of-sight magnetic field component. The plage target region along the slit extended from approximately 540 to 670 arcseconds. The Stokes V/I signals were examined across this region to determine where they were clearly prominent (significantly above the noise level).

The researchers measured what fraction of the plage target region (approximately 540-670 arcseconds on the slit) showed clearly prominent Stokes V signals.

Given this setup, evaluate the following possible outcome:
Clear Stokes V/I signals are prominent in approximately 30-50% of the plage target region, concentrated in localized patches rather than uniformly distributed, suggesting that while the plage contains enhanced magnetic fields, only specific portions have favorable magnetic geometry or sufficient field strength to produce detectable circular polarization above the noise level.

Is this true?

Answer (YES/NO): NO